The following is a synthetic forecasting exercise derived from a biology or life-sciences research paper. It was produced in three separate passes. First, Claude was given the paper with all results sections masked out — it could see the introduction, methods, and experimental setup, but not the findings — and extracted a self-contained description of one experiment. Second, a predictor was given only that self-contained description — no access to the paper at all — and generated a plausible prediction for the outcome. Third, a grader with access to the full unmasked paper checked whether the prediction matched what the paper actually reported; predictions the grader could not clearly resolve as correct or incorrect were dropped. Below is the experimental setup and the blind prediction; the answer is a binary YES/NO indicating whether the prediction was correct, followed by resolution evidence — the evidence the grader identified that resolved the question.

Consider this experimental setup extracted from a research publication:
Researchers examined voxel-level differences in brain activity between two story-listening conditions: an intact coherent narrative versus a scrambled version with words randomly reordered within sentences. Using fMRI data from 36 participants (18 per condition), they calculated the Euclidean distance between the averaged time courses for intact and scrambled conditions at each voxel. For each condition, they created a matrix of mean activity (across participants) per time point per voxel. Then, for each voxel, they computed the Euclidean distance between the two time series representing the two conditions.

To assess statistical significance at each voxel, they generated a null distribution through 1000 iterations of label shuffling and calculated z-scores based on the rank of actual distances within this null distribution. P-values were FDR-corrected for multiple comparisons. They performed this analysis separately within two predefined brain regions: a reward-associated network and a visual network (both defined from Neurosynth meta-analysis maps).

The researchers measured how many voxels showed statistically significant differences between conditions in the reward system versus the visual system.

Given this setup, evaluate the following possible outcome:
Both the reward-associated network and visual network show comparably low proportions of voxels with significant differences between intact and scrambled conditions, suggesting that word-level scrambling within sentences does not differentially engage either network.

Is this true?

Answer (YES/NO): NO